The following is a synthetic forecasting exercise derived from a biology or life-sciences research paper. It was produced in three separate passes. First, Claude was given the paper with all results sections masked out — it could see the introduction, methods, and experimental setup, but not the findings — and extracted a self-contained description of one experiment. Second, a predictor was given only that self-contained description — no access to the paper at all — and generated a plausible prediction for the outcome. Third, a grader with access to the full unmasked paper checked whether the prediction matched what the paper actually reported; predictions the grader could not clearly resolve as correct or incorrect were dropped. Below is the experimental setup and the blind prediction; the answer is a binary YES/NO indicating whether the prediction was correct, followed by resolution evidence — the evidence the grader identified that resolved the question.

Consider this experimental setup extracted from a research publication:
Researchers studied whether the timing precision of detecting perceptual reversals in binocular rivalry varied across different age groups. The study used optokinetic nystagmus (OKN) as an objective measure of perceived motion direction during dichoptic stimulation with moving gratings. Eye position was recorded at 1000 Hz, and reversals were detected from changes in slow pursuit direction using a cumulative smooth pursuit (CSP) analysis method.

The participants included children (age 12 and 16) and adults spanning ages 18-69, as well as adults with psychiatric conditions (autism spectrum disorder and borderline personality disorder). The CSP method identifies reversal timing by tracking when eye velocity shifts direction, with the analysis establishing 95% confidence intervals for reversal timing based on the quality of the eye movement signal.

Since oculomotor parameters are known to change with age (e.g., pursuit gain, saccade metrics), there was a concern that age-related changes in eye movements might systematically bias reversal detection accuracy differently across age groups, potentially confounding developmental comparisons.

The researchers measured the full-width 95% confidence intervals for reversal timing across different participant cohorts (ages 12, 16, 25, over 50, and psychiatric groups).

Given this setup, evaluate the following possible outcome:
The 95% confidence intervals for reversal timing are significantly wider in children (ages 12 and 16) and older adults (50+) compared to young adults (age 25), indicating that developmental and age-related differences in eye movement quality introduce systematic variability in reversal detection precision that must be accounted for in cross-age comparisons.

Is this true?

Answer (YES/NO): NO